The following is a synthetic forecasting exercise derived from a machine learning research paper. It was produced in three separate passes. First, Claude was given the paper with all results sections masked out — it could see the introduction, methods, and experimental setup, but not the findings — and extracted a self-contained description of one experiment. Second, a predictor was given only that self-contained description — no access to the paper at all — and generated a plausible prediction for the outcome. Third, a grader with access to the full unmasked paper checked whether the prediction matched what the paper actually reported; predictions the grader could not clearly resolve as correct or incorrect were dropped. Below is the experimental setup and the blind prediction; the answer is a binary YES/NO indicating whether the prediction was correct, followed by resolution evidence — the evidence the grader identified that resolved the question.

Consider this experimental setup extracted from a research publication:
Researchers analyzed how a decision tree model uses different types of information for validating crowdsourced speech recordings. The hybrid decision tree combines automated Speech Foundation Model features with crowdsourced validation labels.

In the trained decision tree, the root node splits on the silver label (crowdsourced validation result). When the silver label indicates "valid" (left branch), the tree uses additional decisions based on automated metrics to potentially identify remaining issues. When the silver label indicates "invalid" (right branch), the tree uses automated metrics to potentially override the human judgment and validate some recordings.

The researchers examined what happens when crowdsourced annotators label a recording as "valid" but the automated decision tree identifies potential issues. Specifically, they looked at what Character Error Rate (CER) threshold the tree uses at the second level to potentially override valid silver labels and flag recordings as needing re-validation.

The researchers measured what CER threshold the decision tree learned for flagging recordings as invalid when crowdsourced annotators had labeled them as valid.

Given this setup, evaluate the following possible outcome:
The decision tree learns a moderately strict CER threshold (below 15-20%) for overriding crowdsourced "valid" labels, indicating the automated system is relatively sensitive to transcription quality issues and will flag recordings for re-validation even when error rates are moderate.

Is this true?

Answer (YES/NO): NO